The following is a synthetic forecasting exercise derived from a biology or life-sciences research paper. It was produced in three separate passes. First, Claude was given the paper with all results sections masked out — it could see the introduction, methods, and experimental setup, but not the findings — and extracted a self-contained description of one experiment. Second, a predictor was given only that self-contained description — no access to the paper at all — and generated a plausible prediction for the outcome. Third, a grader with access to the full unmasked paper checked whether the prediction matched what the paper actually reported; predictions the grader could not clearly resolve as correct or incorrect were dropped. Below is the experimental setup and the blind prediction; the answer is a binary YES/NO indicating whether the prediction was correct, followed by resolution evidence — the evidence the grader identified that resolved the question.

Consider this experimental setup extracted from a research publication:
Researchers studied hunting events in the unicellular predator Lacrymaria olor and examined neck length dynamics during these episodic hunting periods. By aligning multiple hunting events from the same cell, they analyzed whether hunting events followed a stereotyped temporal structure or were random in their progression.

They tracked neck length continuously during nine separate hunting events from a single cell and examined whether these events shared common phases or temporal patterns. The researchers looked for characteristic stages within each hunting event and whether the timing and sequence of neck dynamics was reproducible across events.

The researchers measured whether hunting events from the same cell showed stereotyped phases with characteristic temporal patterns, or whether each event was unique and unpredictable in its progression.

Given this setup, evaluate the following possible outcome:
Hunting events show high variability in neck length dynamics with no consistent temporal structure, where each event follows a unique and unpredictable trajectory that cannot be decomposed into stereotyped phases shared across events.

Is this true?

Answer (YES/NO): NO